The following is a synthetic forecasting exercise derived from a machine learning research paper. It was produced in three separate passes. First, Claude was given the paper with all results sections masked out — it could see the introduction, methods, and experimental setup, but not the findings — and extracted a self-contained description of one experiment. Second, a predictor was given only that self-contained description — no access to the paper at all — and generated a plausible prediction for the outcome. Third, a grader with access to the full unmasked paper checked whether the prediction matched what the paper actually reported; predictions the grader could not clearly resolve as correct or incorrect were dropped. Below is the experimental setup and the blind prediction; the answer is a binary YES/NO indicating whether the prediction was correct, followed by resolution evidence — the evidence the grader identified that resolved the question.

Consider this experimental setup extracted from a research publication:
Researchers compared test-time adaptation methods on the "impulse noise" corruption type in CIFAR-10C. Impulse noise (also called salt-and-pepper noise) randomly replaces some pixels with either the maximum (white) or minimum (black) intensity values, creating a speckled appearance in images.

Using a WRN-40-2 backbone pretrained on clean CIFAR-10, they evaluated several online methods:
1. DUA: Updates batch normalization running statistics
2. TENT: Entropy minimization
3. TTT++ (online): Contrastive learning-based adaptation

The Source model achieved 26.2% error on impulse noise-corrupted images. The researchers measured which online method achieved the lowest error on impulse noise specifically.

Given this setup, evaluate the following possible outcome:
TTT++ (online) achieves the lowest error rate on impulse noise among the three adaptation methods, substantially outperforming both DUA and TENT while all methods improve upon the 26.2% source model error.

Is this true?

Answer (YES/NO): NO